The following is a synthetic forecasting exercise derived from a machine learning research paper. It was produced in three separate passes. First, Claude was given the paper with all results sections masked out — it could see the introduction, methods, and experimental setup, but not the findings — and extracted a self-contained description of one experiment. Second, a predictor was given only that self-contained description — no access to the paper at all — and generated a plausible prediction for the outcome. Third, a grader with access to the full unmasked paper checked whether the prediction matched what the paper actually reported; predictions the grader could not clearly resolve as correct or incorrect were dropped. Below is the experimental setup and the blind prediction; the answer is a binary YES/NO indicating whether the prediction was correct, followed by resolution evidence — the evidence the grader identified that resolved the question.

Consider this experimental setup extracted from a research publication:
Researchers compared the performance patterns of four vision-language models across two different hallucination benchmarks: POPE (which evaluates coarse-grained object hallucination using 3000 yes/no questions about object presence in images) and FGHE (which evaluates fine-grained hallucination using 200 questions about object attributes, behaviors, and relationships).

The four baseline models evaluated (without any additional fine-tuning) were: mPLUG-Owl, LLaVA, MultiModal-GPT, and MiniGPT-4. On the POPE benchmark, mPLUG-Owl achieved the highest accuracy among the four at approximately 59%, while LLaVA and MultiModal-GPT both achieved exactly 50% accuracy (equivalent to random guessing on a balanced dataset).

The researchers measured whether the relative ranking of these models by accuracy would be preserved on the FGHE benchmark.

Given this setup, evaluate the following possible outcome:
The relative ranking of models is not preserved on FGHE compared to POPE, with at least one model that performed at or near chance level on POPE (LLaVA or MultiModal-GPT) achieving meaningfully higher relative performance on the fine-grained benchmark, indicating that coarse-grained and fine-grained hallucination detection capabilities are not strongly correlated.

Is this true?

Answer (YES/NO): YES